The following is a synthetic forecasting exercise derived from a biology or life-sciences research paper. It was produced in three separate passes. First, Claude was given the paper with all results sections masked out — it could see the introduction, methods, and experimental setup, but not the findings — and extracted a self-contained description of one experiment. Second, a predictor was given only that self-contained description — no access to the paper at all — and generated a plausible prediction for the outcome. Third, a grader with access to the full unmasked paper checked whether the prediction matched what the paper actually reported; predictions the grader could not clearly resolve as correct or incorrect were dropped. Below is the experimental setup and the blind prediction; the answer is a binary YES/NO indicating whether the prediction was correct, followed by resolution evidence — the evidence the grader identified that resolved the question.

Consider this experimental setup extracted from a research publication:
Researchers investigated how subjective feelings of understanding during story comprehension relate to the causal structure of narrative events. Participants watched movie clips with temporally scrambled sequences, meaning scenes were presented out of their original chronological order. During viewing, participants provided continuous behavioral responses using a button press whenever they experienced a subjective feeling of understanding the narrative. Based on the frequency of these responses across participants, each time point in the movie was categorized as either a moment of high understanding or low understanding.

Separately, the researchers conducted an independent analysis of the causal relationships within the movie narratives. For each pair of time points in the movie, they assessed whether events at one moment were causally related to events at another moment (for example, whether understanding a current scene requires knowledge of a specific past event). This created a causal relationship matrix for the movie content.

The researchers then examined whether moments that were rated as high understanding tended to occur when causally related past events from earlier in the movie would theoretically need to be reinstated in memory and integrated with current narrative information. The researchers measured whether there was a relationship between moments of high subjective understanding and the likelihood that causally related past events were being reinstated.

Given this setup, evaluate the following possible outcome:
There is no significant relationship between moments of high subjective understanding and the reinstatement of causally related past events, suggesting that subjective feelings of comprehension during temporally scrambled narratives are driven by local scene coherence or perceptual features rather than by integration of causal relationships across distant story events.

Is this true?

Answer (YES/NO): NO